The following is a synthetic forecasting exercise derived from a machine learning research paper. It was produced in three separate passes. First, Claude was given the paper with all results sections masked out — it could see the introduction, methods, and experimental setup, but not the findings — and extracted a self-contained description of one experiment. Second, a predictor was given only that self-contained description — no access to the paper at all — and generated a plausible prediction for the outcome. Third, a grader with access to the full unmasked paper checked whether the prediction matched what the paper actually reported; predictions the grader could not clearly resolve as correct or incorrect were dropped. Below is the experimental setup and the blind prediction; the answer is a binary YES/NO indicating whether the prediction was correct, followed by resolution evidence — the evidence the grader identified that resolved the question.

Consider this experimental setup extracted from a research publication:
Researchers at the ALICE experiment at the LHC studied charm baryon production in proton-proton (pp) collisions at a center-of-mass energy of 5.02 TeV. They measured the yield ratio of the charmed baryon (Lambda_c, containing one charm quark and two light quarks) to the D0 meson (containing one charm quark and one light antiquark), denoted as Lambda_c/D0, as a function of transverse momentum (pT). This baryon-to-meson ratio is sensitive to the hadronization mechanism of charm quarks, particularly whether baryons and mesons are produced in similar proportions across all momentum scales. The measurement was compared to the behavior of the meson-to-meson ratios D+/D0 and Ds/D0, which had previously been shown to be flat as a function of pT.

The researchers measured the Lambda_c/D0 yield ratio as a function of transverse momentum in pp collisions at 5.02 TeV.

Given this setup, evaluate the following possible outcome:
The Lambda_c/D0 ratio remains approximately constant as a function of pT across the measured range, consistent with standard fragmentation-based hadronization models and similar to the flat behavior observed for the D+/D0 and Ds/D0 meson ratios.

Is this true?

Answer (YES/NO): NO